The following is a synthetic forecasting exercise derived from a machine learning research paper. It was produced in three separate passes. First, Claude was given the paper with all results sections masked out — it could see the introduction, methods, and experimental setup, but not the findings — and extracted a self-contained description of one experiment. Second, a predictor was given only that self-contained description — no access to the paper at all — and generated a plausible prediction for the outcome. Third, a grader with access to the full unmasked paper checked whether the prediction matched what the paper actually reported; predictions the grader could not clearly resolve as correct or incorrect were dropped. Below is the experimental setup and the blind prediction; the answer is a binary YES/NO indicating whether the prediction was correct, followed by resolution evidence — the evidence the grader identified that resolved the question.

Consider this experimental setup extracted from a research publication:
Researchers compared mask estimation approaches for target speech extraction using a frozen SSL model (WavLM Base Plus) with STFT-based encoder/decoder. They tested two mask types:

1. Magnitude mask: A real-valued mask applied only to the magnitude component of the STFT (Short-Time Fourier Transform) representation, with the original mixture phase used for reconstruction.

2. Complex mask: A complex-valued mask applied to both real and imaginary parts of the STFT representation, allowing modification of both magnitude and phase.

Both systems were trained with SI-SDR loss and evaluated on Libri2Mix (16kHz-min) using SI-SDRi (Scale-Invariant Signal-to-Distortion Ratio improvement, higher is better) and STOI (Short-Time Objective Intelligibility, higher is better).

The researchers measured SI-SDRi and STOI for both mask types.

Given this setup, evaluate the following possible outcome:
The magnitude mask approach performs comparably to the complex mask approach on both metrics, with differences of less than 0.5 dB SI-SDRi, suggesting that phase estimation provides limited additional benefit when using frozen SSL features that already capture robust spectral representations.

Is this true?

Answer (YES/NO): YES